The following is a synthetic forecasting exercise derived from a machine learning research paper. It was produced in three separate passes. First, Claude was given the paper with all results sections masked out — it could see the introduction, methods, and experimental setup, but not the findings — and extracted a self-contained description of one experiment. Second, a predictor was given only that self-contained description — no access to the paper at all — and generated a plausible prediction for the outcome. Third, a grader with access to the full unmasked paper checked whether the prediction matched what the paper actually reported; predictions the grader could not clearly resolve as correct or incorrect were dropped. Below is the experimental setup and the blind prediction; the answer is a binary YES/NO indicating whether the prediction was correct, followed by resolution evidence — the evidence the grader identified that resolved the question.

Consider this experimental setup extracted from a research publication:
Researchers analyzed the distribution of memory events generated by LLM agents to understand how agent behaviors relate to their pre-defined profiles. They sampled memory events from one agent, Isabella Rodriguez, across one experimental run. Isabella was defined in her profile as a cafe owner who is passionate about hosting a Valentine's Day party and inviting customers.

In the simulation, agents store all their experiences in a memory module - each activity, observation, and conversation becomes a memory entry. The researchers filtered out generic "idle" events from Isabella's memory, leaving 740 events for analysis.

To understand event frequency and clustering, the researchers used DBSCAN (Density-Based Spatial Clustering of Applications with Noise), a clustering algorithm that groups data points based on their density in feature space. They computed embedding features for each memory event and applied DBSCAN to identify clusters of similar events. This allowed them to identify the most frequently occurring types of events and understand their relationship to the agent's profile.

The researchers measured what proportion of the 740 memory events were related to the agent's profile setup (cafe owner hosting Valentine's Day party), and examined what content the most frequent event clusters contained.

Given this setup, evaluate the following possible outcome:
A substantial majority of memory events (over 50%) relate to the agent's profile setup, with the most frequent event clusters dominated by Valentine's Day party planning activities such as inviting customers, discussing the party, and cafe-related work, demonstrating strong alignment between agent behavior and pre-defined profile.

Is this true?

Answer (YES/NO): YES